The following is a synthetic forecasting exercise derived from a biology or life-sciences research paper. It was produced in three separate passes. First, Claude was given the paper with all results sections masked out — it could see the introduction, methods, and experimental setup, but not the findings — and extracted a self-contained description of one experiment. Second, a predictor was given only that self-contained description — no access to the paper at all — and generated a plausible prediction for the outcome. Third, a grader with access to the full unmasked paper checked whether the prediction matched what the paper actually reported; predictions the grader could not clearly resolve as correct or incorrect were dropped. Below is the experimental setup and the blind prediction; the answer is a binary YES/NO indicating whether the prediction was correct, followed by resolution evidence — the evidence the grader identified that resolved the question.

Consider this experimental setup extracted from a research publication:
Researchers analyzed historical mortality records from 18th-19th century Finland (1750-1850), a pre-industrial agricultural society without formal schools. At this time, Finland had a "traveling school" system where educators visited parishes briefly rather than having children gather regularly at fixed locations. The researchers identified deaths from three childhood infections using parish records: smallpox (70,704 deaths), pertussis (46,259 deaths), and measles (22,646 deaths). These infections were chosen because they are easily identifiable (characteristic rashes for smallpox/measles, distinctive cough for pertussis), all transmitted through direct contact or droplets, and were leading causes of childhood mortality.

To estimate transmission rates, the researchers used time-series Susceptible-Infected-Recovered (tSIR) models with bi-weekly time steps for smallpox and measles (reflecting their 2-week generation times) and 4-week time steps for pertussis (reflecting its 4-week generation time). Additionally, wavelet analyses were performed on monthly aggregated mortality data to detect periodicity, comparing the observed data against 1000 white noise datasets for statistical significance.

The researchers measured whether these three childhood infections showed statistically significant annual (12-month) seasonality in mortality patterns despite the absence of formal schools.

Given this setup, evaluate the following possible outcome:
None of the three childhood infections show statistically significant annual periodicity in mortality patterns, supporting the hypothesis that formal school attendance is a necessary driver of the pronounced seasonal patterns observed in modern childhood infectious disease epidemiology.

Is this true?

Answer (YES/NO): NO